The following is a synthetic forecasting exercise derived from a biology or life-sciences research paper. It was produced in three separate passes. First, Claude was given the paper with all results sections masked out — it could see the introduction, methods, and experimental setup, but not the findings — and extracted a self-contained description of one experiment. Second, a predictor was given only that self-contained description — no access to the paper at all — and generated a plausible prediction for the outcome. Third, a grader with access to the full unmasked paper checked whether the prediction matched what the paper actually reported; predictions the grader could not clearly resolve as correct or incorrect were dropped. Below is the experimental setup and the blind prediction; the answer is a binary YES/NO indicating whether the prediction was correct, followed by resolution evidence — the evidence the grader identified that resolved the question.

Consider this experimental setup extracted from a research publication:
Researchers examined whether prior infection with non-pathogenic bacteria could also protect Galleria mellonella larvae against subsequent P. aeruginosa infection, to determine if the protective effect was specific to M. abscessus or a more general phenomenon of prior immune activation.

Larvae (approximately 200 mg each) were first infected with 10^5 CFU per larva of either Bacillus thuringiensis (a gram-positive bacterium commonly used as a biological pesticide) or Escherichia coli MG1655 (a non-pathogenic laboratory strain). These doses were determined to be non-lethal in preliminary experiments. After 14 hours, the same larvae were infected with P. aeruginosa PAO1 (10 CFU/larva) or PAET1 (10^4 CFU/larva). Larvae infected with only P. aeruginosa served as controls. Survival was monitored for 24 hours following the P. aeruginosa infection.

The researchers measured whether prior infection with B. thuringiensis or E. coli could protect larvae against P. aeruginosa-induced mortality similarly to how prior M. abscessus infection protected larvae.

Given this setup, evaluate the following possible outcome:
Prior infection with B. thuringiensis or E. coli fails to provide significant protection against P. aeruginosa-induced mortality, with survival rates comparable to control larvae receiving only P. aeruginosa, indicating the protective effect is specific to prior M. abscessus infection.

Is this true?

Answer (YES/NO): NO